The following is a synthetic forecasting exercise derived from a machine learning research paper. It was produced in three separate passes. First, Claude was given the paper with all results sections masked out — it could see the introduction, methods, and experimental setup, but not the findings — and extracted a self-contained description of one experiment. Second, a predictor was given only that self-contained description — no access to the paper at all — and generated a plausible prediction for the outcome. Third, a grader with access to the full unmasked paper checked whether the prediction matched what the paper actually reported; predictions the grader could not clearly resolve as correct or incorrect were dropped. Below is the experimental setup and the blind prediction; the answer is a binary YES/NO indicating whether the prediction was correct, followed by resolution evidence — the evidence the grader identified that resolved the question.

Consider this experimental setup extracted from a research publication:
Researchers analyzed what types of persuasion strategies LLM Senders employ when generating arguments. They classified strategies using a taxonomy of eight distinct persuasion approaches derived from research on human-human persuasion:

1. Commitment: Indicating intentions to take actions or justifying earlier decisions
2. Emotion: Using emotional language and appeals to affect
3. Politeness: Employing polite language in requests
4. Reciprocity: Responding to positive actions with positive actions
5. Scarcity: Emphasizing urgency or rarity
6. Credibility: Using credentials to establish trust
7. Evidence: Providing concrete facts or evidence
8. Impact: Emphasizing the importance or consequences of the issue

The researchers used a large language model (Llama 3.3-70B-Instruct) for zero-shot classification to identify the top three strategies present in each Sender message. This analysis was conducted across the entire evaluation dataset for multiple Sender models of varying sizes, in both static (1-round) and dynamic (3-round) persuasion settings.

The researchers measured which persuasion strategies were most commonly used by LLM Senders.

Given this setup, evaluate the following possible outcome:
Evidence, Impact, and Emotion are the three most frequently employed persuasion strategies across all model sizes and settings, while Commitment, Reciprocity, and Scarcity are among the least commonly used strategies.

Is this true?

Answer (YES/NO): NO